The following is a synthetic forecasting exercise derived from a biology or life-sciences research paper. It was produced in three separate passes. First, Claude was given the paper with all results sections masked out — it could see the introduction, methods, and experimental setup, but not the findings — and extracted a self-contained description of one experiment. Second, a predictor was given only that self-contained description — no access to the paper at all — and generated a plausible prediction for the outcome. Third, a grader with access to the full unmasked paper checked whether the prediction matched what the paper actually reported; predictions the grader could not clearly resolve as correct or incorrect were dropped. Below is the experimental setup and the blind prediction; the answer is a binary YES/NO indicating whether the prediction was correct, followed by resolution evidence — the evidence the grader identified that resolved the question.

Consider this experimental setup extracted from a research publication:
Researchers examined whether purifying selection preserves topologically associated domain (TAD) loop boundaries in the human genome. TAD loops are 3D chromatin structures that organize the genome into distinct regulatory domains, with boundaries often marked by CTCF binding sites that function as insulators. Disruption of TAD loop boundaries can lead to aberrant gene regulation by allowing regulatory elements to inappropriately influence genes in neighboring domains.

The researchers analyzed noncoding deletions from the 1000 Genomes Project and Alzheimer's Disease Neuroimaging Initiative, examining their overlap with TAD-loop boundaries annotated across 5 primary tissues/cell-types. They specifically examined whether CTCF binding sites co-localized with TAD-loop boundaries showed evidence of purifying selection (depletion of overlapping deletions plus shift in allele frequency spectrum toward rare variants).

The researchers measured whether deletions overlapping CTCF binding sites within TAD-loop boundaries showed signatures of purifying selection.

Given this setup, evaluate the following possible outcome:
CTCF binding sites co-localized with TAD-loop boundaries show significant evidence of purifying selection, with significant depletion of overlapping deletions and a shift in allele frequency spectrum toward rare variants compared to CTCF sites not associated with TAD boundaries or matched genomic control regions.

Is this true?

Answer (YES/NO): YES